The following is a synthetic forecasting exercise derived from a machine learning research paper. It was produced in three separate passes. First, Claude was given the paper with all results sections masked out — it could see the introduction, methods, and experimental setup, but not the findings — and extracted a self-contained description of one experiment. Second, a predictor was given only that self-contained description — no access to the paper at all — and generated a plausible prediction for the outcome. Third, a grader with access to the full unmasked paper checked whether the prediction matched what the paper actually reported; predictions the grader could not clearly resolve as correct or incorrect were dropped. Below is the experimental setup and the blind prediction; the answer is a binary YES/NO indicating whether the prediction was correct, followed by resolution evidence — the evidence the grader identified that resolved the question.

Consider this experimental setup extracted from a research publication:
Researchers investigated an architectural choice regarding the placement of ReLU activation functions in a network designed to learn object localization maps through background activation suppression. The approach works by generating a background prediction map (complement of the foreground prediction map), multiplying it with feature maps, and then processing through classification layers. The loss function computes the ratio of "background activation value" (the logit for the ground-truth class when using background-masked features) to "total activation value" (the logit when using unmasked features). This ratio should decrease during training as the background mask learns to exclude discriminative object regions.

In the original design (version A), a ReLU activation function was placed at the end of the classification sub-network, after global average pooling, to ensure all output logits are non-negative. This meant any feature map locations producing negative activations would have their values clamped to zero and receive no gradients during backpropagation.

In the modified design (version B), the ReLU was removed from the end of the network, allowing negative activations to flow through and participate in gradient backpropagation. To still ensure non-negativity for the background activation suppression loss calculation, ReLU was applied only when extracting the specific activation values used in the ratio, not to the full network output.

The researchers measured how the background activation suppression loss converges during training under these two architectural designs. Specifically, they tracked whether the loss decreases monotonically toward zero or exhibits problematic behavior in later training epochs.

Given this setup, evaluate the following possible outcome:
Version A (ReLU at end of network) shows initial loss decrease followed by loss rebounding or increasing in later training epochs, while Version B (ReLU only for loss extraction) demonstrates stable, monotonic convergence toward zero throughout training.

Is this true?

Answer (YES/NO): YES